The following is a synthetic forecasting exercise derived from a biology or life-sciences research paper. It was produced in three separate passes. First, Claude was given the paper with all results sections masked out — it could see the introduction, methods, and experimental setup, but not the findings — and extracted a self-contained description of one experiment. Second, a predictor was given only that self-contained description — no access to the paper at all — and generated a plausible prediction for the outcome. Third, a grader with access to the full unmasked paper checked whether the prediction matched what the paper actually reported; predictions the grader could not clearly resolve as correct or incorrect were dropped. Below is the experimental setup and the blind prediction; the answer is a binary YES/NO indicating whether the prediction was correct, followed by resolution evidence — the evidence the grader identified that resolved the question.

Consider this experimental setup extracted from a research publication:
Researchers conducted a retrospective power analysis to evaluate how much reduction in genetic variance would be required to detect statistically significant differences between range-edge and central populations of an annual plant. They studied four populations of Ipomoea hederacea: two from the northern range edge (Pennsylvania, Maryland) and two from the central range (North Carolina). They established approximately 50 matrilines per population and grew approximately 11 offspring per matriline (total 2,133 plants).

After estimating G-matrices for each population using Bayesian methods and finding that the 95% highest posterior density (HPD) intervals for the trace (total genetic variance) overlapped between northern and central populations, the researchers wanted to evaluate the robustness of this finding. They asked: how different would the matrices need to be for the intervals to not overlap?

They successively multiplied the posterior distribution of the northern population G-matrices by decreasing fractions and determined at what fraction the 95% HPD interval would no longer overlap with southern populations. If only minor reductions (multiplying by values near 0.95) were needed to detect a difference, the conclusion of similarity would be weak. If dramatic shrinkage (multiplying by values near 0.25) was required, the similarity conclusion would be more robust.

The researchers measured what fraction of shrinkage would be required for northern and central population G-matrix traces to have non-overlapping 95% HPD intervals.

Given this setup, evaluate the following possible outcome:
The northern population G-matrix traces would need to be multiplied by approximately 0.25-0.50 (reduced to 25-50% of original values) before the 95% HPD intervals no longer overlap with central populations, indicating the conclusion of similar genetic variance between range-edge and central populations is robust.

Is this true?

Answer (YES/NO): NO